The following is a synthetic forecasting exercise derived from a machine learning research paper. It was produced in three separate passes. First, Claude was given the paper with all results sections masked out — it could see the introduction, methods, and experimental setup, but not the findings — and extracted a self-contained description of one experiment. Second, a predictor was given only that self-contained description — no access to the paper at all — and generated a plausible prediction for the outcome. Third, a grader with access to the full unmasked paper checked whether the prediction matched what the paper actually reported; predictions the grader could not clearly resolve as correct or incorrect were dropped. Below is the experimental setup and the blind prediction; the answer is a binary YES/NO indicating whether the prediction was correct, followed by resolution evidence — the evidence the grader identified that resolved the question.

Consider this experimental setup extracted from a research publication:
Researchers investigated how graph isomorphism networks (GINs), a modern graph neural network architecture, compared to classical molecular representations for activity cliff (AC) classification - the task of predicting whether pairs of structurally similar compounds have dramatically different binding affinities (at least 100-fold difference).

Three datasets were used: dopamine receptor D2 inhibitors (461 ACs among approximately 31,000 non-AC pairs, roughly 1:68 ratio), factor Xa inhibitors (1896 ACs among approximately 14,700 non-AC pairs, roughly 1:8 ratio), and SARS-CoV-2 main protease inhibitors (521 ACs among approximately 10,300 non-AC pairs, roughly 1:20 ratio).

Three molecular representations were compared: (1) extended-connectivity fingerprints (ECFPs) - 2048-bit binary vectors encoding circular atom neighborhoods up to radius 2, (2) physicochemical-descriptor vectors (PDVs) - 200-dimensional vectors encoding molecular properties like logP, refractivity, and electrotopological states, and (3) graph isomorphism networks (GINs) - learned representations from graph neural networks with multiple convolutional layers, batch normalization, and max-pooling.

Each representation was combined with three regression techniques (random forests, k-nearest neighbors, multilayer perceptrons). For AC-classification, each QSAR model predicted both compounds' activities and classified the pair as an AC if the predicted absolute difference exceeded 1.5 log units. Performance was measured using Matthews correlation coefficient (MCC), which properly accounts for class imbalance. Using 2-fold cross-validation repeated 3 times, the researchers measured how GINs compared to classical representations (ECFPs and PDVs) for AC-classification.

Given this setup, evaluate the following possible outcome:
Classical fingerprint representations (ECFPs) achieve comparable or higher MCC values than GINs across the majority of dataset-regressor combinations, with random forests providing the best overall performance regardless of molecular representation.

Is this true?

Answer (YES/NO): NO